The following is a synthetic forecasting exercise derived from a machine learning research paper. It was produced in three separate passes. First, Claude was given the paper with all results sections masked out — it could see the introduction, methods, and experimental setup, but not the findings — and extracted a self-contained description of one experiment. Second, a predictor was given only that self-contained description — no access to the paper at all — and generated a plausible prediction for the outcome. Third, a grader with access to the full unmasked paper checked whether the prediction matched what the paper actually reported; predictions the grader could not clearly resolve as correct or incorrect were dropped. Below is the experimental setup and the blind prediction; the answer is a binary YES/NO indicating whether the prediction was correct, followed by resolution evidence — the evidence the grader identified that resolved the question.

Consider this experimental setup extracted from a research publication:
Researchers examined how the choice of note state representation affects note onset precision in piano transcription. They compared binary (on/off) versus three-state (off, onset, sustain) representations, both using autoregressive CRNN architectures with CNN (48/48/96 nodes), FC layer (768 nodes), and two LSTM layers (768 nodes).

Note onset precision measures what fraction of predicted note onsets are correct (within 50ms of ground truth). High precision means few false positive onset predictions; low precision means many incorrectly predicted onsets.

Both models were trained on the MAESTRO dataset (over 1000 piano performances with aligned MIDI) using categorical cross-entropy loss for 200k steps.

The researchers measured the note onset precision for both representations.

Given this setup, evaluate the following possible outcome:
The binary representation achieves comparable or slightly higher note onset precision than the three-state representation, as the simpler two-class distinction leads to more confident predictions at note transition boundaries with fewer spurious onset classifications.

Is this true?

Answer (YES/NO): YES